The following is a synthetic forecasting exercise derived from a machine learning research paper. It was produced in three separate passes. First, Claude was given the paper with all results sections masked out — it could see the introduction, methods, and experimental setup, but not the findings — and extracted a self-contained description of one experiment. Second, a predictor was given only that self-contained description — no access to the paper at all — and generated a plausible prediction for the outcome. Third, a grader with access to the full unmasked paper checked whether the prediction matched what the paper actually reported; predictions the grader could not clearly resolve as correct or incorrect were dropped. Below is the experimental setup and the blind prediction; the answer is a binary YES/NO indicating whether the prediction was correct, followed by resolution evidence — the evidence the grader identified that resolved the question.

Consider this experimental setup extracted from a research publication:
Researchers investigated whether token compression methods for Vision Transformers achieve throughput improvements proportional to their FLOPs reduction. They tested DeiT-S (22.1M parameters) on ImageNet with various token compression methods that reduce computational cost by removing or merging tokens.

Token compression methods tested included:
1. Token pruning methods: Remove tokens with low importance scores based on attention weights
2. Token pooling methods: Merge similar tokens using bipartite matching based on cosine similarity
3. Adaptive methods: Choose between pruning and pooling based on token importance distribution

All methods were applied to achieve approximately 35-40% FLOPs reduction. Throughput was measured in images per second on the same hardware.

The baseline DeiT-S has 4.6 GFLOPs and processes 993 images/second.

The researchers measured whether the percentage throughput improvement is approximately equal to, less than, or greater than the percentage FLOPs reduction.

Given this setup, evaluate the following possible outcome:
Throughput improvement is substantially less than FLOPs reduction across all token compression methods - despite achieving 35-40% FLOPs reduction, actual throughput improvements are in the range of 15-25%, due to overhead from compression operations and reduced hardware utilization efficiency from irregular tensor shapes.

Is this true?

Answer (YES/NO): NO